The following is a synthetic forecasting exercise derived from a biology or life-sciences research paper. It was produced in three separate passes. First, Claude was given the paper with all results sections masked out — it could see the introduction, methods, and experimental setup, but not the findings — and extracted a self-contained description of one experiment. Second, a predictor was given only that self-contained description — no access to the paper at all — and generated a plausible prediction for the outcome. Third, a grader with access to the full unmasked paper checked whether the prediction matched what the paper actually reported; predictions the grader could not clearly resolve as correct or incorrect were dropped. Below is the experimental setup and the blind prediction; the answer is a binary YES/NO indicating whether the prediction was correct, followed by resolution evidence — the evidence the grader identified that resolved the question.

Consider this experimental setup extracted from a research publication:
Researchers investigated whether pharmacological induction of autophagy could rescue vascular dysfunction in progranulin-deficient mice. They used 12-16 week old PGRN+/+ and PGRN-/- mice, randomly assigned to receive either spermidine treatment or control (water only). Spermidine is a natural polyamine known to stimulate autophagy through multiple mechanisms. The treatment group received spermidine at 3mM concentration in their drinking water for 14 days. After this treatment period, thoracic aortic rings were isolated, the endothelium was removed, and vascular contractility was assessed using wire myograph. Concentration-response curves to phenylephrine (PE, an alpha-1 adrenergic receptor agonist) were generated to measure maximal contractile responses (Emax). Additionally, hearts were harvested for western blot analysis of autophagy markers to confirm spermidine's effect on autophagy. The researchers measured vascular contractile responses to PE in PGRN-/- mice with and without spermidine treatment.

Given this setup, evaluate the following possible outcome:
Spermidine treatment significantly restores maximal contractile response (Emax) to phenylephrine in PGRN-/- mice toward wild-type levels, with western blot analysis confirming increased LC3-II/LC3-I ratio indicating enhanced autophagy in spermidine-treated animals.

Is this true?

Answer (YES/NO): NO